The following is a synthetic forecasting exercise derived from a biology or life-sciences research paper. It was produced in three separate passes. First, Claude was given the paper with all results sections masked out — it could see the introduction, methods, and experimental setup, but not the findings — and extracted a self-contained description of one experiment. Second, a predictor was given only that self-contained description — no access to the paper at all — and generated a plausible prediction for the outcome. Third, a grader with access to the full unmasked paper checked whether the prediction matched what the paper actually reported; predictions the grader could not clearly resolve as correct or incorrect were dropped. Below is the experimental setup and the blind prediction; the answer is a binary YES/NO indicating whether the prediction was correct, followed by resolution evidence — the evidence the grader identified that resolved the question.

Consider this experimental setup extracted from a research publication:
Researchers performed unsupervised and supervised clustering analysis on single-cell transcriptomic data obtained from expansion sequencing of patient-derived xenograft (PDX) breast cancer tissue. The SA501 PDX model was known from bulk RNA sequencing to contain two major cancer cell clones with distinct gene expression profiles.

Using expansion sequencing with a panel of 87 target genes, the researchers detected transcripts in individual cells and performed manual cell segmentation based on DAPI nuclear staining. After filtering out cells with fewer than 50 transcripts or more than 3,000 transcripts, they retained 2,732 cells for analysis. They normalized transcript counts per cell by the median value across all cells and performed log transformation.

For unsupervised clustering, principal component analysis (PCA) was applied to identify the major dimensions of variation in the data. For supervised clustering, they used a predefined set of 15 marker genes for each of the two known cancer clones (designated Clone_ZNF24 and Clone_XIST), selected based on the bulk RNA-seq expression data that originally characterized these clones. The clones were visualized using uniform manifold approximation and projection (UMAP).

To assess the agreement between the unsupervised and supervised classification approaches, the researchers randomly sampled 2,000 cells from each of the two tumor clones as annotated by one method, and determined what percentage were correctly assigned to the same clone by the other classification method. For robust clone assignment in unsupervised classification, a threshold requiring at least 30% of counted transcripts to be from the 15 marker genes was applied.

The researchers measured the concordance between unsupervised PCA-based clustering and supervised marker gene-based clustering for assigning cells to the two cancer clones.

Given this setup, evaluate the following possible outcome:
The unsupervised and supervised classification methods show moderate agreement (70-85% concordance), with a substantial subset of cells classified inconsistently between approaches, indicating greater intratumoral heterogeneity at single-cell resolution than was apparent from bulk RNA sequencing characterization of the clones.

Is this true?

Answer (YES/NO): NO